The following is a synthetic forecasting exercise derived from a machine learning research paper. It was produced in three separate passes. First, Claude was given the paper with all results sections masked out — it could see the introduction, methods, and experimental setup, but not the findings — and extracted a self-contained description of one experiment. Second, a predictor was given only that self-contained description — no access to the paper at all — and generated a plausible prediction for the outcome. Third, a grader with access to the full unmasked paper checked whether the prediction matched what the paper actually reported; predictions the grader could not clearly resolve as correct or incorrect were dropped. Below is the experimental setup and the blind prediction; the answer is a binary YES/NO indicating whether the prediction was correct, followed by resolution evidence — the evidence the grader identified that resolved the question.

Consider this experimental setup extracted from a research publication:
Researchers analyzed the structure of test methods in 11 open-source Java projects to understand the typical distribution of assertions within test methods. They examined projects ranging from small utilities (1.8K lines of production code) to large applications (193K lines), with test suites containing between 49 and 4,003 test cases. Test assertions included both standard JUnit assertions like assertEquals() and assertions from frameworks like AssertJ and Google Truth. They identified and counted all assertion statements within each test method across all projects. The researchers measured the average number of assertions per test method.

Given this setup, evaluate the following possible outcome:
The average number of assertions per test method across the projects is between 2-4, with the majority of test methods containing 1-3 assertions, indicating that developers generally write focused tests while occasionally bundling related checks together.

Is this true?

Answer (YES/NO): YES